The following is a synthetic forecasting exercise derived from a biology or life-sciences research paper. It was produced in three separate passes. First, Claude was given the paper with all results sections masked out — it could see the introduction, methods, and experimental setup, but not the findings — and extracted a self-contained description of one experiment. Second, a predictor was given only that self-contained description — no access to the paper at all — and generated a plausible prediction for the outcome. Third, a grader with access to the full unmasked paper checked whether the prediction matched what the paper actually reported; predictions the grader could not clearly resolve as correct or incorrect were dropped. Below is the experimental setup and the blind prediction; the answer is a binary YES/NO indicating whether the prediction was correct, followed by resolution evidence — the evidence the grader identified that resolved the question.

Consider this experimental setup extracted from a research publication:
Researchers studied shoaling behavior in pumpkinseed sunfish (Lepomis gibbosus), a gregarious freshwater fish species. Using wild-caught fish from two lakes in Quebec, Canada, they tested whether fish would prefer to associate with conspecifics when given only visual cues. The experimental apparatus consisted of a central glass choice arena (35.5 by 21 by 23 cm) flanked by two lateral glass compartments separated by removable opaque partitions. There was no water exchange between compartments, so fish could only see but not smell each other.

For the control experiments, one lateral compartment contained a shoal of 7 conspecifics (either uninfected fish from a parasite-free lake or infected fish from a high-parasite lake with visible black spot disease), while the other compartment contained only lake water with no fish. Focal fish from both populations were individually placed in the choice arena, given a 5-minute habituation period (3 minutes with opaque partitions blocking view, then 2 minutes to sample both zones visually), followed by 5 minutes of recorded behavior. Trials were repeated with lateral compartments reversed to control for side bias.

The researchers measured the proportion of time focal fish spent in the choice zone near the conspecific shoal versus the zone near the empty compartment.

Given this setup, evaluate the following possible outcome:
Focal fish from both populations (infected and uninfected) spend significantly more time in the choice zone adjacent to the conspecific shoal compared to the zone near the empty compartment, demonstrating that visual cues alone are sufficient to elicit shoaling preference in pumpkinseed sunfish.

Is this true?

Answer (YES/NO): YES